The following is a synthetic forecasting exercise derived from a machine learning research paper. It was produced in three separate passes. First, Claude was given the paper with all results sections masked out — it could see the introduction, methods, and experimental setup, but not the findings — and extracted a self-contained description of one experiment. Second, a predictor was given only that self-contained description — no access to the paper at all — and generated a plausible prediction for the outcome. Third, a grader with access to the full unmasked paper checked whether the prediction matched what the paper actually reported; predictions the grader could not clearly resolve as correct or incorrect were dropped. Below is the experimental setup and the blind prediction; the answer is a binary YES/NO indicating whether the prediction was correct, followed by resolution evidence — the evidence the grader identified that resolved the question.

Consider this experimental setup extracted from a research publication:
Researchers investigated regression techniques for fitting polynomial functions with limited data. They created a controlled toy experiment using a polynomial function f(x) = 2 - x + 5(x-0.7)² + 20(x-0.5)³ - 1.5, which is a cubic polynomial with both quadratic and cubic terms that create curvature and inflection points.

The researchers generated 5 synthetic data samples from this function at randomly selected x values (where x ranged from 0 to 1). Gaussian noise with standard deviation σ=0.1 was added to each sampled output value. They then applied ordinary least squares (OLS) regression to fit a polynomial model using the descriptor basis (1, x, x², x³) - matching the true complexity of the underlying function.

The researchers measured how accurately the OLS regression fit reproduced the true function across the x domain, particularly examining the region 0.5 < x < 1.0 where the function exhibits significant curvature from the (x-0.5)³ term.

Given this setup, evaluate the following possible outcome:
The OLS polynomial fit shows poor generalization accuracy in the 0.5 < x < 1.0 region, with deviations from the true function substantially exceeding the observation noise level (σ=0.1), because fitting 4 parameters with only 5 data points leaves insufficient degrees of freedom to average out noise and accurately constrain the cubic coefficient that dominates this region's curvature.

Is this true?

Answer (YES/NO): YES